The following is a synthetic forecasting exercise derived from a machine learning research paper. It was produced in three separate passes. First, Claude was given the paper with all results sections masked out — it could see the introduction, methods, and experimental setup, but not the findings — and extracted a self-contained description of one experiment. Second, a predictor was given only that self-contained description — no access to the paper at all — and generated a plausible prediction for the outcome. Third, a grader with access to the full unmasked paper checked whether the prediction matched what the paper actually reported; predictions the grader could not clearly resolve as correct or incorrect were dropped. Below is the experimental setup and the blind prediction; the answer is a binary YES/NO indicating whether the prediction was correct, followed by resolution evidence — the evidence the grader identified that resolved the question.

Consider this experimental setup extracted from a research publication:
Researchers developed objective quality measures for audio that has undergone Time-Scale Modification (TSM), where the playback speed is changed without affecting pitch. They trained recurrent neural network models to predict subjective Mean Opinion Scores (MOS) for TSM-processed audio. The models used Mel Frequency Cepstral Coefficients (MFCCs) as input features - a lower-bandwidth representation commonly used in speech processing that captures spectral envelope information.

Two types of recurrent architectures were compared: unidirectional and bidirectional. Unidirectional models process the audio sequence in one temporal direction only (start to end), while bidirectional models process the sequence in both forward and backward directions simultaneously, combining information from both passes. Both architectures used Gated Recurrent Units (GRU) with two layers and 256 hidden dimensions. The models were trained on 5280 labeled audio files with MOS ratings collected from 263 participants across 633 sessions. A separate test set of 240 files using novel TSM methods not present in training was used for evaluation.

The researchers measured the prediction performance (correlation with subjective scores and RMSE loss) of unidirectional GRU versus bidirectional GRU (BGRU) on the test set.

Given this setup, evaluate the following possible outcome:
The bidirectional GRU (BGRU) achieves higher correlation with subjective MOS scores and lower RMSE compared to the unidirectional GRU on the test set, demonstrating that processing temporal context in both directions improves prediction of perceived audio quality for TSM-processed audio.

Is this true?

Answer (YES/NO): YES